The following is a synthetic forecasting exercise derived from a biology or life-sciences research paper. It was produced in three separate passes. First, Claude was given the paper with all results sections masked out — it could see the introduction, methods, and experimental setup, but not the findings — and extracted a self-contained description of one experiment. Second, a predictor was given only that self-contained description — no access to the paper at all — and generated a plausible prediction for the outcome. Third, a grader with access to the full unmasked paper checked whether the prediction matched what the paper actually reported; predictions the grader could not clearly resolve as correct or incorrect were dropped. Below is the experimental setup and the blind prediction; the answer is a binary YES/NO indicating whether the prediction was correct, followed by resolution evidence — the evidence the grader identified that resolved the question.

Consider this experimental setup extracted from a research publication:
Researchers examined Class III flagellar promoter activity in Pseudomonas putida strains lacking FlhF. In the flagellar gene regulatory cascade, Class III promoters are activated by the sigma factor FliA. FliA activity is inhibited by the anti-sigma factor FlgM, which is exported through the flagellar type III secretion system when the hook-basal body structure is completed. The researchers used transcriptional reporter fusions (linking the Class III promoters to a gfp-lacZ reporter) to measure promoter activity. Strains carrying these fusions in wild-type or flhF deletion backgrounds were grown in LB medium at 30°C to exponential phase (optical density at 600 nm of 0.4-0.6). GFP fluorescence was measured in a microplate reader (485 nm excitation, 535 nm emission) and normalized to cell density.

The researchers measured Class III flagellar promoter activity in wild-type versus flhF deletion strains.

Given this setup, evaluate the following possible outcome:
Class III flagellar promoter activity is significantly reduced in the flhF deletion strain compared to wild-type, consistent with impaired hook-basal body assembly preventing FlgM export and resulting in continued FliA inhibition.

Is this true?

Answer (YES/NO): YES